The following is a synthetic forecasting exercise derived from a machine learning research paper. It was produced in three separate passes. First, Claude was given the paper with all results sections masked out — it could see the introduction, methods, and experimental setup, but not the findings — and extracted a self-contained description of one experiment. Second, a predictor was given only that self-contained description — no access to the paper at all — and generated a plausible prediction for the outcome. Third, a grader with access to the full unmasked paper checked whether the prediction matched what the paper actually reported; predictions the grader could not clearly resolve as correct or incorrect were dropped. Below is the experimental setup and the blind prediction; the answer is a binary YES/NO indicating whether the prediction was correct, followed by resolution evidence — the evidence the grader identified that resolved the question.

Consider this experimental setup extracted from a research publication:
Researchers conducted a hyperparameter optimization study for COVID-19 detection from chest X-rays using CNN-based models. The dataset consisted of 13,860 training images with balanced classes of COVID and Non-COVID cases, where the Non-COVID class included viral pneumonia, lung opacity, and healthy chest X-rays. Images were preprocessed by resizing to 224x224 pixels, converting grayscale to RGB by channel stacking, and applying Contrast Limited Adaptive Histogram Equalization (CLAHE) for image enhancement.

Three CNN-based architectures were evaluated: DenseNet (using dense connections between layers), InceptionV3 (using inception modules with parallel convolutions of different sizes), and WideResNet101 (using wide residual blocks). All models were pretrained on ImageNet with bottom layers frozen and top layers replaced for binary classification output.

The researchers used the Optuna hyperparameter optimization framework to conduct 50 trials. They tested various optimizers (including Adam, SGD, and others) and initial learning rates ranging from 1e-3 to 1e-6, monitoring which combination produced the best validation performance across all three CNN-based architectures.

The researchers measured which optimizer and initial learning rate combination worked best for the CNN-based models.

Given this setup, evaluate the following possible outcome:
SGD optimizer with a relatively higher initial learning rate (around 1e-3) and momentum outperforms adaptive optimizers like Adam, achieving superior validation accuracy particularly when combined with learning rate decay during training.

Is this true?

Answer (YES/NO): NO